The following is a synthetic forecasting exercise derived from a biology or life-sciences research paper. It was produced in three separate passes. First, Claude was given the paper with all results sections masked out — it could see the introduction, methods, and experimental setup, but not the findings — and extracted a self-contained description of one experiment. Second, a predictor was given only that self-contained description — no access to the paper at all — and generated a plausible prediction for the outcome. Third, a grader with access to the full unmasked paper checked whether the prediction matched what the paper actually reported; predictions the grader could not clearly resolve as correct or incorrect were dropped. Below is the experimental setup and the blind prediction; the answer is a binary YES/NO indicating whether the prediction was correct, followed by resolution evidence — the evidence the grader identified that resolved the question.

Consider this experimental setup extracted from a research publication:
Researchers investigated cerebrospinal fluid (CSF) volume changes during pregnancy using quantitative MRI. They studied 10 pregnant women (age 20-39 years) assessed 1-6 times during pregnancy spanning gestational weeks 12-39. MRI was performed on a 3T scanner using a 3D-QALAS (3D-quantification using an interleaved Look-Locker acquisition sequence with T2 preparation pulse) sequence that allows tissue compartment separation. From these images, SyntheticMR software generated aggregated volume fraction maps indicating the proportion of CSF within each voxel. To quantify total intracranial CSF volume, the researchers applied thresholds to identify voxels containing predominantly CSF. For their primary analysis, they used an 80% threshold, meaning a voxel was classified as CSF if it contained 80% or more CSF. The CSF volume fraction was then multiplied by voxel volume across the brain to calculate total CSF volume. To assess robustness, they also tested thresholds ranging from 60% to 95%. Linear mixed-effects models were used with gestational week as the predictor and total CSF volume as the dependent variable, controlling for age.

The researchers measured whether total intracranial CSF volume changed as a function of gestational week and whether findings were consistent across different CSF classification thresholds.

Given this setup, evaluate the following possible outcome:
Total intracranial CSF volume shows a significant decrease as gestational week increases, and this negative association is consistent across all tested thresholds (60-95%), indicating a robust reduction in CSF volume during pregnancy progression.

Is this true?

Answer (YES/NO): NO